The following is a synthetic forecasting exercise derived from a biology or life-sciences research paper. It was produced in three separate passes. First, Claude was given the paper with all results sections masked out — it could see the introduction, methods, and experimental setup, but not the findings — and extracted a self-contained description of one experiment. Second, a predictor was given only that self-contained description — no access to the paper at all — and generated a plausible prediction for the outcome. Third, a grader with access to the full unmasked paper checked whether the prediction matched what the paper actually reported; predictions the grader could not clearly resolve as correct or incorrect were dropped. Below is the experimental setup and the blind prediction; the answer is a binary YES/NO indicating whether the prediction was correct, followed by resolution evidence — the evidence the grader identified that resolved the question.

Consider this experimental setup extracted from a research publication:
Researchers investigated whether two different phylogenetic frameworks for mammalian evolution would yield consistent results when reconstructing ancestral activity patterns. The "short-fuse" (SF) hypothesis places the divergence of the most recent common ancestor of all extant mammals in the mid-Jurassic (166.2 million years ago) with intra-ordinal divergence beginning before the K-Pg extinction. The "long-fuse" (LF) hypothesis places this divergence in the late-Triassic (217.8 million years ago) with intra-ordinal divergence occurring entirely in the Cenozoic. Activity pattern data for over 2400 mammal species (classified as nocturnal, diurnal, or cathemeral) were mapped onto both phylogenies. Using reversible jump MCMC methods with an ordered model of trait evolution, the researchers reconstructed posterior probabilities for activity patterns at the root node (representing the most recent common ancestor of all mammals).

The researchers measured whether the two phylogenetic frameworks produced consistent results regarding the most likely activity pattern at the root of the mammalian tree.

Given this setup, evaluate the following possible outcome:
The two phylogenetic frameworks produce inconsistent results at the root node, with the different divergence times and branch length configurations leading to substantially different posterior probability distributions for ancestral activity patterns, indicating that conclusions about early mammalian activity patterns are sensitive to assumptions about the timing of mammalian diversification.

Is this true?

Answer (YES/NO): NO